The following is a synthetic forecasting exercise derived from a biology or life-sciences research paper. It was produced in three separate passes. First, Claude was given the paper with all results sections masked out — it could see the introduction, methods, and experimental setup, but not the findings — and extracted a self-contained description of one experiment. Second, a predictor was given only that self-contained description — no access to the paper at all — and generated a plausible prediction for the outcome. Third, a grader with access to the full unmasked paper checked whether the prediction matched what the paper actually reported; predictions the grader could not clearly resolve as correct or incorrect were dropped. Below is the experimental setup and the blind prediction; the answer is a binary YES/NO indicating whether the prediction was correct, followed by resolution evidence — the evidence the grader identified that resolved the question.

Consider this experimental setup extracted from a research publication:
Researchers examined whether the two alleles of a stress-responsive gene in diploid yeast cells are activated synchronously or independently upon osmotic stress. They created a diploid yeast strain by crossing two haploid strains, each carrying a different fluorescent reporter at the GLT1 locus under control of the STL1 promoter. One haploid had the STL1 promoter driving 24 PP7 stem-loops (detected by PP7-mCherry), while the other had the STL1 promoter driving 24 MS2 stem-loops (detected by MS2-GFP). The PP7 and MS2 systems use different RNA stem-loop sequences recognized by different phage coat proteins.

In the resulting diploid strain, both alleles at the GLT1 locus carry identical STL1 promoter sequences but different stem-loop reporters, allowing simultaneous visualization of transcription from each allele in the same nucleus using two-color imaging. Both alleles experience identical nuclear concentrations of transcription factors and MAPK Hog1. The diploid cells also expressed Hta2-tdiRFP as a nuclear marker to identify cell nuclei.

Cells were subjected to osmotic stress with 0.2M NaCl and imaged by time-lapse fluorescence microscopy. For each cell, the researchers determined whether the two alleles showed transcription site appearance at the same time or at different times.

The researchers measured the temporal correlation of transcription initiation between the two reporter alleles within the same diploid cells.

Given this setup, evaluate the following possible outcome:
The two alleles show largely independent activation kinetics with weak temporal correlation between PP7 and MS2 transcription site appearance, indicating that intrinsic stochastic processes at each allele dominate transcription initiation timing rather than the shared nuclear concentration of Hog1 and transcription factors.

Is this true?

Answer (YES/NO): YES